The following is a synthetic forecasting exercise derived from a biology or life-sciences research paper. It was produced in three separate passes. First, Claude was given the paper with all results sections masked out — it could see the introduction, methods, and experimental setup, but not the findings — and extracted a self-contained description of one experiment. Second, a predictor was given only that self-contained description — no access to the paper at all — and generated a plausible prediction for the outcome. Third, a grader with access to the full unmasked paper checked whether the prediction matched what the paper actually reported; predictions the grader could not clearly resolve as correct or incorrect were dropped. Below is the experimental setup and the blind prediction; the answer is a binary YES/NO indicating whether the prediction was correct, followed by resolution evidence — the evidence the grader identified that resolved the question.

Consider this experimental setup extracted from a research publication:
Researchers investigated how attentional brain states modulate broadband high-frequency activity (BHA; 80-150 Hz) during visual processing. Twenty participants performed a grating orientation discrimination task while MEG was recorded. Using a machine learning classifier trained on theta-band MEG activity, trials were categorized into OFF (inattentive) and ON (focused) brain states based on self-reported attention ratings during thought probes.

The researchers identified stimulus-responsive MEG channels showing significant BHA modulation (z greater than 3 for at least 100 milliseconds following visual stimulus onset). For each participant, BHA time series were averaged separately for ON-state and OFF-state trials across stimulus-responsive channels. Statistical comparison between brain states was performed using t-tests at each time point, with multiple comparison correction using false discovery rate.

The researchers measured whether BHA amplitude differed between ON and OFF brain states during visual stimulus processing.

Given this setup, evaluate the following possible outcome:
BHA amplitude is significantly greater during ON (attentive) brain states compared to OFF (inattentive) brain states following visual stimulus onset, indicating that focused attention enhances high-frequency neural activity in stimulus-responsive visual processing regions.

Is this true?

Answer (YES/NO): YES